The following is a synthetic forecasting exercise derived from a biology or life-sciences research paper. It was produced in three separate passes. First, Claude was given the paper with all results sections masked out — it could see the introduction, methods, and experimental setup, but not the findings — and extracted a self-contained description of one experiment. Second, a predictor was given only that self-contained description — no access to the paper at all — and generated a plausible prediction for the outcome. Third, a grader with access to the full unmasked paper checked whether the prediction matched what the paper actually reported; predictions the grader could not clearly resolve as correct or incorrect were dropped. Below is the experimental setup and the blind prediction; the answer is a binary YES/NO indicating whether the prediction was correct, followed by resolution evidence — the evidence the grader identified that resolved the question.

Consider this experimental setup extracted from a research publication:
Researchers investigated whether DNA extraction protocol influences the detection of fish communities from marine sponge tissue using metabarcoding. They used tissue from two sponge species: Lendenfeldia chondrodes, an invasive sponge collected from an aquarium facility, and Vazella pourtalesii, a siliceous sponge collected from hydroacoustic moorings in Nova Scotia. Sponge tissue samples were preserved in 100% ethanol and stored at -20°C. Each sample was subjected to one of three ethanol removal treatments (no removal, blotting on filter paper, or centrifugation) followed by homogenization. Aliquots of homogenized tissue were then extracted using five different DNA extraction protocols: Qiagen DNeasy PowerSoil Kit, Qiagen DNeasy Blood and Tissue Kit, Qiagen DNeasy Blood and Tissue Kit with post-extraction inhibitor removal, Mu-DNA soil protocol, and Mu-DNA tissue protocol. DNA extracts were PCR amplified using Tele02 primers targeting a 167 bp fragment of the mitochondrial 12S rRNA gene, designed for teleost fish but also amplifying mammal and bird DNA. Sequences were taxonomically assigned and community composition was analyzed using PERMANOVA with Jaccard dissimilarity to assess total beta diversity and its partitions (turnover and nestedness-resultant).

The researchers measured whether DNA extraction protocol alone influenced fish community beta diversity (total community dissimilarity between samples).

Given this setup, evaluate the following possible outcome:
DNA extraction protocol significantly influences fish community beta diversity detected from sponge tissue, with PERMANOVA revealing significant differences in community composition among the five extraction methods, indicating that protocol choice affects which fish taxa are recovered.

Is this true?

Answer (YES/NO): NO